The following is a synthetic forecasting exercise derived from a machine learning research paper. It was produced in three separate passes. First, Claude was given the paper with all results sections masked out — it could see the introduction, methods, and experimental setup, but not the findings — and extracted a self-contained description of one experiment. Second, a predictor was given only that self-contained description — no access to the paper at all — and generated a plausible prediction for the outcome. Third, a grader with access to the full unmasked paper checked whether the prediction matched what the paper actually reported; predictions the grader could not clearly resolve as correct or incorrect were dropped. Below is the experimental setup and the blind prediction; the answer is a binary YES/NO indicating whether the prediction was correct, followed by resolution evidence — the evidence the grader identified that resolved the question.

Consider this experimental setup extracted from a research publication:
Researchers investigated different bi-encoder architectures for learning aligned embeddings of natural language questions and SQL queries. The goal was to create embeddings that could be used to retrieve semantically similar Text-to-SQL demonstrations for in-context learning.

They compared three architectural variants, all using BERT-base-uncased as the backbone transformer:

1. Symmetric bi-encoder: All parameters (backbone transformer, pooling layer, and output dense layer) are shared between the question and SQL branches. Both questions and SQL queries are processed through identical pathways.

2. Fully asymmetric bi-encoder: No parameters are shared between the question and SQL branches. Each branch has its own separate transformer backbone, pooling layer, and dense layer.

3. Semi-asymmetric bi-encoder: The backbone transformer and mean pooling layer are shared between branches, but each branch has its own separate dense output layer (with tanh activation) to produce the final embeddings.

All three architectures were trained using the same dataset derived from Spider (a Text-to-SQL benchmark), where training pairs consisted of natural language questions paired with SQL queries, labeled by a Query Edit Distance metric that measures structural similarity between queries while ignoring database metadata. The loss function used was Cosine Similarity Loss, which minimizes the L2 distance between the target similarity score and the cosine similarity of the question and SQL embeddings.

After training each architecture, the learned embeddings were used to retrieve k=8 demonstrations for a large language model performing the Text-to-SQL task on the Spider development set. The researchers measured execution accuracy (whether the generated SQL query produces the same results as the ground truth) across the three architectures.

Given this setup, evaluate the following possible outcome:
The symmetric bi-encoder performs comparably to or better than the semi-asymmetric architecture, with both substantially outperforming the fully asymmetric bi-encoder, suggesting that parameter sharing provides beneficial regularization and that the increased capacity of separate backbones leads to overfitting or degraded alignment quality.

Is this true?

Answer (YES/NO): NO